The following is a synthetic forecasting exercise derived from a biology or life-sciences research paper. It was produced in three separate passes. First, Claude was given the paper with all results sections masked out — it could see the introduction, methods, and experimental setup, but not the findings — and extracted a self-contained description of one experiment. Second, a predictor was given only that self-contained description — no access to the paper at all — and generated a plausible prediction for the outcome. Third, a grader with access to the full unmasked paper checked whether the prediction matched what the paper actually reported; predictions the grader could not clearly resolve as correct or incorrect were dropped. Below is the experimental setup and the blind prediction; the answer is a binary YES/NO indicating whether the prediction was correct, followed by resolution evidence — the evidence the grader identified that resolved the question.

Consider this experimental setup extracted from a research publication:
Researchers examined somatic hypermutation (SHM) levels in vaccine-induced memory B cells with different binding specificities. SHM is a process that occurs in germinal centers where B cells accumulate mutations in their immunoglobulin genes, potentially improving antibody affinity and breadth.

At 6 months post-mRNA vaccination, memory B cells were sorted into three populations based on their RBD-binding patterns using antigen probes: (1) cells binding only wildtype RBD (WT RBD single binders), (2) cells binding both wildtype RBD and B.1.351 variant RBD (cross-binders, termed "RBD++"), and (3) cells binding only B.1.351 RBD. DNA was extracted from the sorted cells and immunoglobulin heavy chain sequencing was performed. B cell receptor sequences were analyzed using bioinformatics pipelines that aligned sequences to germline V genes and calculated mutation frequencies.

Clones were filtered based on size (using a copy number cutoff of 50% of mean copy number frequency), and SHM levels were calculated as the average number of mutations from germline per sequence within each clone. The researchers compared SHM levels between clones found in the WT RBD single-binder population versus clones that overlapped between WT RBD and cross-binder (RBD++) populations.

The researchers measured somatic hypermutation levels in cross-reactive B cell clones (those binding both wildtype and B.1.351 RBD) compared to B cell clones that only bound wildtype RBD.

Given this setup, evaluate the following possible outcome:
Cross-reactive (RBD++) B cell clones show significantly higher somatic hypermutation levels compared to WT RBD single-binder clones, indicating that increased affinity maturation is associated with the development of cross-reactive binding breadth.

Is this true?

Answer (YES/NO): YES